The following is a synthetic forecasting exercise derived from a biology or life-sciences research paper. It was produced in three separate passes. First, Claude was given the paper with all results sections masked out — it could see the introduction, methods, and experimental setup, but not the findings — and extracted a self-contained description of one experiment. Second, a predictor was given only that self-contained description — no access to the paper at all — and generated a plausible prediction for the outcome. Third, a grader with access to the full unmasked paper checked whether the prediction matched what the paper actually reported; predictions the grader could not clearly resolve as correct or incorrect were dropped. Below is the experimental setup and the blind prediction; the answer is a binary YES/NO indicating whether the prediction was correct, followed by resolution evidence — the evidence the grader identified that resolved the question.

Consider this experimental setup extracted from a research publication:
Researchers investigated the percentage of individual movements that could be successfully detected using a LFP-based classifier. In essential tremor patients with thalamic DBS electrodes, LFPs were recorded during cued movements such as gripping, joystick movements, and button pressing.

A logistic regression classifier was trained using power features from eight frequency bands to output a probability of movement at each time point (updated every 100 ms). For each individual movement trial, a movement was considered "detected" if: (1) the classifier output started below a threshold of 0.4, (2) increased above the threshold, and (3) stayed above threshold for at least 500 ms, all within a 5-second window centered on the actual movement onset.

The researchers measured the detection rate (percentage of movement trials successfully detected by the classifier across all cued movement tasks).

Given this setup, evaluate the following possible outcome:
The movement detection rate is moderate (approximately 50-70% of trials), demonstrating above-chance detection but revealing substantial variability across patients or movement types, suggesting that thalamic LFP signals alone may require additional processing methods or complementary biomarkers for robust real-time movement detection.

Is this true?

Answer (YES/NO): NO